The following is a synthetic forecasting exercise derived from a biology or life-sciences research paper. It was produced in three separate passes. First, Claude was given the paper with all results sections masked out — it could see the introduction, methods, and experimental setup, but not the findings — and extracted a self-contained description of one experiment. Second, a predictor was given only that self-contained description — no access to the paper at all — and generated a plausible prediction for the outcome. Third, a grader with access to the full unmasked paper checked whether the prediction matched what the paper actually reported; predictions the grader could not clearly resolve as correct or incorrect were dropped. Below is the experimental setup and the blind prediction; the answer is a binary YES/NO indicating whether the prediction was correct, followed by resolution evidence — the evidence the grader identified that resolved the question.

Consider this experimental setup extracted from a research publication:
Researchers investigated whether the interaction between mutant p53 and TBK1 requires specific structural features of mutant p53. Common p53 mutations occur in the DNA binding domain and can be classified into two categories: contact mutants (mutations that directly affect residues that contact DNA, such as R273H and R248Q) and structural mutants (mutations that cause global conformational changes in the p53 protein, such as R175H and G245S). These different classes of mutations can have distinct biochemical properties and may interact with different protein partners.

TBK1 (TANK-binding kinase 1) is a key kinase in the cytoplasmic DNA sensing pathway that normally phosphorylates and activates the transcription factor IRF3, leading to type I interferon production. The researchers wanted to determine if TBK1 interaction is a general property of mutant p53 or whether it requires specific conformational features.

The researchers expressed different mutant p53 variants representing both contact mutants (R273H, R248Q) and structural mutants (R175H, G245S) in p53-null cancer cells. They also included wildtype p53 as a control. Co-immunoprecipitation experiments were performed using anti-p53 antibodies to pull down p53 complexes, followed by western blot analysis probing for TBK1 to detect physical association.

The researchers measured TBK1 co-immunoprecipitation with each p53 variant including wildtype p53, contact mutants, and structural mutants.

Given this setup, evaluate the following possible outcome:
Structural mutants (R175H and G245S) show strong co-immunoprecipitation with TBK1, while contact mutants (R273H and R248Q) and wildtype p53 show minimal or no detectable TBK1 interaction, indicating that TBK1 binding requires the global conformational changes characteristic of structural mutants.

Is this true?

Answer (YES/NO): NO